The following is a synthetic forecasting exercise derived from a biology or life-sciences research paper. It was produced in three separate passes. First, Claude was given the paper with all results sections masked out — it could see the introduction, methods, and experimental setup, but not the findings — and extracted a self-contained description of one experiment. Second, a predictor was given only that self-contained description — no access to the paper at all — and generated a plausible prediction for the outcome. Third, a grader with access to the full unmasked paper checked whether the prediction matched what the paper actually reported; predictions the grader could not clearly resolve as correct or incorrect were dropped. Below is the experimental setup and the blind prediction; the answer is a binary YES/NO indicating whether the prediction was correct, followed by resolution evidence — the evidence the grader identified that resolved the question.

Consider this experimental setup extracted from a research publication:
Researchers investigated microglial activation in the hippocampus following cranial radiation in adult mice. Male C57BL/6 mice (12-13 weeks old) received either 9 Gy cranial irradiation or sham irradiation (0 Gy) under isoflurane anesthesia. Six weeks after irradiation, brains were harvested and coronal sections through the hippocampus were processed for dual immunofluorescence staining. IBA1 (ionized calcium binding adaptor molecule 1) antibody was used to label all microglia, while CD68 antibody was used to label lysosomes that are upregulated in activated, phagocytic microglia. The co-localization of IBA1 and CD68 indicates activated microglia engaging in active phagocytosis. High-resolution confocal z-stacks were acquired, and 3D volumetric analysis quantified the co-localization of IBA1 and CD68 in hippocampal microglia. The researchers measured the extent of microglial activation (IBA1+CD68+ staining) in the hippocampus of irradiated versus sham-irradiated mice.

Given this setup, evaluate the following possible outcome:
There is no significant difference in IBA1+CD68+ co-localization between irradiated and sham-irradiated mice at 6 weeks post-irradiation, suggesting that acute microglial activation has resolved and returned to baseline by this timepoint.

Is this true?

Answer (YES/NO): NO